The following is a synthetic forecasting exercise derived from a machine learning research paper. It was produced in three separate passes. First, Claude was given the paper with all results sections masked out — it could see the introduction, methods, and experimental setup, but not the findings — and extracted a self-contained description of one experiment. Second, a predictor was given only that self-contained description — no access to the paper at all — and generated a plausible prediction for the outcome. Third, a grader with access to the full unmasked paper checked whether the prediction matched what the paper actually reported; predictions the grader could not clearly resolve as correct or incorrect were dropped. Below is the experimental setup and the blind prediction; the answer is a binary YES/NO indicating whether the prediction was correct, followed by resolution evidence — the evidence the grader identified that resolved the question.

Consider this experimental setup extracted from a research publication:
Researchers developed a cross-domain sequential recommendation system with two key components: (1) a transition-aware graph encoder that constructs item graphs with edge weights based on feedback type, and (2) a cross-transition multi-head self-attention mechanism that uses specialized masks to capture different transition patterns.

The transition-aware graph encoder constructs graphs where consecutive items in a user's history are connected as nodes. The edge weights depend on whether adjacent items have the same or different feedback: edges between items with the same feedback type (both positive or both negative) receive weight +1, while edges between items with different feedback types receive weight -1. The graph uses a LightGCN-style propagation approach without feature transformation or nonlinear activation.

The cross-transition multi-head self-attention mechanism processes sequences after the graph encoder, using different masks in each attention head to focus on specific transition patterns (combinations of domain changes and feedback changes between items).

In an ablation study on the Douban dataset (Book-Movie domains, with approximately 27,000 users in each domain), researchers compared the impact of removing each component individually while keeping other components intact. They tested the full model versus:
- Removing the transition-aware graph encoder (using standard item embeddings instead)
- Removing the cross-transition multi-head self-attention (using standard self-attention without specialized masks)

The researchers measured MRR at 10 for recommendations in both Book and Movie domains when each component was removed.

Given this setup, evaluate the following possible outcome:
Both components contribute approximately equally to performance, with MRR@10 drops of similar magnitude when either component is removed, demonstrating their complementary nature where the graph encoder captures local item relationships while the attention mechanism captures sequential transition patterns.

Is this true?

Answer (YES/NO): NO